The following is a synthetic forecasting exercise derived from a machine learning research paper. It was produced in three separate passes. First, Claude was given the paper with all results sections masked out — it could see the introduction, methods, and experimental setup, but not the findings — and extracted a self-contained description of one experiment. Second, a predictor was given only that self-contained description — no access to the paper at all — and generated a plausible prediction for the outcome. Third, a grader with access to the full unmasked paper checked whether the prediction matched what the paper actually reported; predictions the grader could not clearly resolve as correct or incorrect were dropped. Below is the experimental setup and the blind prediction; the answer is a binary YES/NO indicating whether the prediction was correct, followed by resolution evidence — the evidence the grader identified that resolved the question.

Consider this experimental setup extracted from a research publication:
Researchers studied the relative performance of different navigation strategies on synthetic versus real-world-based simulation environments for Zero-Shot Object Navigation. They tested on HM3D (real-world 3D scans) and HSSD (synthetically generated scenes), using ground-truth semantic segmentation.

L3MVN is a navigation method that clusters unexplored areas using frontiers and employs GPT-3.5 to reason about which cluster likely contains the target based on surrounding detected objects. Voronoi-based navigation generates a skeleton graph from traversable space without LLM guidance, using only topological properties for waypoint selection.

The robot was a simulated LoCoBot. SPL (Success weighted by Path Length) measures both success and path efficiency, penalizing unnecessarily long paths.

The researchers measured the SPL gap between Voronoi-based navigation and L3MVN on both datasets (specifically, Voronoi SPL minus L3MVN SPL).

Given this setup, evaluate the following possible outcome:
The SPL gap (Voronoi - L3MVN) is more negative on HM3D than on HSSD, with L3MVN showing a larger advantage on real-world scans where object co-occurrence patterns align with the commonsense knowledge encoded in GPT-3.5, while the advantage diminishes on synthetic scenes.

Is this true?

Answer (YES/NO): NO